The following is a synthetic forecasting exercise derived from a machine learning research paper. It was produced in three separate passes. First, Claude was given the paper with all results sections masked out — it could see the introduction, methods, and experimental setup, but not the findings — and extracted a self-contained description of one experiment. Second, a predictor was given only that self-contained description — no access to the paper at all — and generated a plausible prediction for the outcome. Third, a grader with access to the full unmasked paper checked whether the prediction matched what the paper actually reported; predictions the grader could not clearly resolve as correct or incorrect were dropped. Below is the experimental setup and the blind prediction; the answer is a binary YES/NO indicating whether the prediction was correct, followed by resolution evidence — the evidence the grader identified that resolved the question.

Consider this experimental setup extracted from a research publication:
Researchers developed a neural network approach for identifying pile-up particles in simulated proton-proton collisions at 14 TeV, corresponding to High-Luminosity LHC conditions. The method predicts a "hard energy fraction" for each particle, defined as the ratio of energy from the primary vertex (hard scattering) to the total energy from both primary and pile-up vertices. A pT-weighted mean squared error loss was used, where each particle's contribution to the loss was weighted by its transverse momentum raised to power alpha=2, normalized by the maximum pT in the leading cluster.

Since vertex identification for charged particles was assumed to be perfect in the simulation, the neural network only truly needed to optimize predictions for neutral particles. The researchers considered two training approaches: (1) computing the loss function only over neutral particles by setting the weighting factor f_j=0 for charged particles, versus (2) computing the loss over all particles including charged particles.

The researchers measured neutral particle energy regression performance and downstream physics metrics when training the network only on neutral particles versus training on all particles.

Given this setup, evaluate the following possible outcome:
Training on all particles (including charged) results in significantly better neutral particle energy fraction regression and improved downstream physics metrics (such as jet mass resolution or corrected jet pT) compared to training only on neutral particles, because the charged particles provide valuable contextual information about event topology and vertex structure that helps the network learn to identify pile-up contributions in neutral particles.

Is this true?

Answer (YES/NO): NO